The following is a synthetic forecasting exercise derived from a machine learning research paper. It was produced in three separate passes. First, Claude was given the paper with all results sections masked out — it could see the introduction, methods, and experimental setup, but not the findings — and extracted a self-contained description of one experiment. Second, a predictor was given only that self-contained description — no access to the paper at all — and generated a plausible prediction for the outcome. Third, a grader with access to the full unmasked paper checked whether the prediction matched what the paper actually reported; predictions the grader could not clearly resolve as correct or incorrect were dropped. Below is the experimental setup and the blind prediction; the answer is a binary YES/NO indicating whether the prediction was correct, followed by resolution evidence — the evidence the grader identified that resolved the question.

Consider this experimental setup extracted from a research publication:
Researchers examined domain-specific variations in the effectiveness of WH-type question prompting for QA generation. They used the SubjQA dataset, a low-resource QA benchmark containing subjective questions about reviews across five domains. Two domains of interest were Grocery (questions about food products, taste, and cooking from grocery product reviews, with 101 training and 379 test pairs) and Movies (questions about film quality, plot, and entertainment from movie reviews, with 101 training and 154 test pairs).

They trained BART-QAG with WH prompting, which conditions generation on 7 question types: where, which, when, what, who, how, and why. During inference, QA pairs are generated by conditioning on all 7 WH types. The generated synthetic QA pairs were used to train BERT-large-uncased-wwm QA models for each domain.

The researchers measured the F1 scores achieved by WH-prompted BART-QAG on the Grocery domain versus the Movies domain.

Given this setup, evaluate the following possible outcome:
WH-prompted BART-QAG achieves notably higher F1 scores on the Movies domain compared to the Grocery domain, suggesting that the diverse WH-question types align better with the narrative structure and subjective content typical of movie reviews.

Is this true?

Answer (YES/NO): YES